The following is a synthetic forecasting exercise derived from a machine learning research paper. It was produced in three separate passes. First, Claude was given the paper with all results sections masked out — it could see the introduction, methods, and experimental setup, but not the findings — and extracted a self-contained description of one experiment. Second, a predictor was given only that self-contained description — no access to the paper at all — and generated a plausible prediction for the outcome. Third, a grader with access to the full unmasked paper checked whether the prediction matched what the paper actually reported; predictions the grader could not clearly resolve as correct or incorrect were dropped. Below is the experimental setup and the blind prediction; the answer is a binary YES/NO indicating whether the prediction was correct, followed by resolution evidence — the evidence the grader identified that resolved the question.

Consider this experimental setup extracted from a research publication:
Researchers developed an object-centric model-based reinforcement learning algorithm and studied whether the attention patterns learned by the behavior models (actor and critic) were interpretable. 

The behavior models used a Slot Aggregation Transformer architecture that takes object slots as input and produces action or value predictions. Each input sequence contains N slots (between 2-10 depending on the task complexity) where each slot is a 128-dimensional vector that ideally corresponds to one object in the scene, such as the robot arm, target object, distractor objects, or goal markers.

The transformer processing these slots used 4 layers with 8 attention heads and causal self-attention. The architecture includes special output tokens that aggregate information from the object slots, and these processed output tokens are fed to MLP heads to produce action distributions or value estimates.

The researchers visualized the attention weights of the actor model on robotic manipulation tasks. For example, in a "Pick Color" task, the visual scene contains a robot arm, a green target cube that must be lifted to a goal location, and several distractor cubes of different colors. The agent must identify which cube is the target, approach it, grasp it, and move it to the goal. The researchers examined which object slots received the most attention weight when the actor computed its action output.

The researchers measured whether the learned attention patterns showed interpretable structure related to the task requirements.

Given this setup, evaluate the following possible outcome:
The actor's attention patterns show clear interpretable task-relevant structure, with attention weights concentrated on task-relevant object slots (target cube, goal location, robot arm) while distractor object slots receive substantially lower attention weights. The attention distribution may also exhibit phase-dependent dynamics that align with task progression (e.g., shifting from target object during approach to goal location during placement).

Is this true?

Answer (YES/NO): YES